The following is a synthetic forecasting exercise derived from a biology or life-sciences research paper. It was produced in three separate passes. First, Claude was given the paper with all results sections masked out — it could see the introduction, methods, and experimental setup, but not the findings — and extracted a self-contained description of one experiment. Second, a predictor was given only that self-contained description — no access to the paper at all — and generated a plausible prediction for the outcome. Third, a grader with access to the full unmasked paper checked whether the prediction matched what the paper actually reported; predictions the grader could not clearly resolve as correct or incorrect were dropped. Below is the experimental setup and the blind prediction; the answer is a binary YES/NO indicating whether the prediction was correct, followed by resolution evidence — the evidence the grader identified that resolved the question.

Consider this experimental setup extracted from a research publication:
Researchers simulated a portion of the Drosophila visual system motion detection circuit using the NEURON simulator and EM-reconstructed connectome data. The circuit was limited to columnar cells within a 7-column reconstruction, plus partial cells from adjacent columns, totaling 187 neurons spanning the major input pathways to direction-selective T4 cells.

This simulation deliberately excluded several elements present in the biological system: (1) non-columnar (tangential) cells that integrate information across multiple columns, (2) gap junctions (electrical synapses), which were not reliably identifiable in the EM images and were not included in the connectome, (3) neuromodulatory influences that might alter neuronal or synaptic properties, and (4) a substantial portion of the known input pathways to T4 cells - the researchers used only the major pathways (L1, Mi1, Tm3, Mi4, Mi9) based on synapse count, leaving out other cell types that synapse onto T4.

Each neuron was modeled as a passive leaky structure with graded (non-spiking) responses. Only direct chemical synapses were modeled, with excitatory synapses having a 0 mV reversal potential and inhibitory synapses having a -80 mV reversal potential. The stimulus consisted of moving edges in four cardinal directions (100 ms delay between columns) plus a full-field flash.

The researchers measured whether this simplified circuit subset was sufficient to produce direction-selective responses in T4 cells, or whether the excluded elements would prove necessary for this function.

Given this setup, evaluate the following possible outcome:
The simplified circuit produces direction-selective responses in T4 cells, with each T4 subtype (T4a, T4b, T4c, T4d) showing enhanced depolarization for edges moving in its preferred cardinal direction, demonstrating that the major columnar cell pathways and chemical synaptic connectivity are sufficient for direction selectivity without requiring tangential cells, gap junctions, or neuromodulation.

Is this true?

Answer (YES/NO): YES